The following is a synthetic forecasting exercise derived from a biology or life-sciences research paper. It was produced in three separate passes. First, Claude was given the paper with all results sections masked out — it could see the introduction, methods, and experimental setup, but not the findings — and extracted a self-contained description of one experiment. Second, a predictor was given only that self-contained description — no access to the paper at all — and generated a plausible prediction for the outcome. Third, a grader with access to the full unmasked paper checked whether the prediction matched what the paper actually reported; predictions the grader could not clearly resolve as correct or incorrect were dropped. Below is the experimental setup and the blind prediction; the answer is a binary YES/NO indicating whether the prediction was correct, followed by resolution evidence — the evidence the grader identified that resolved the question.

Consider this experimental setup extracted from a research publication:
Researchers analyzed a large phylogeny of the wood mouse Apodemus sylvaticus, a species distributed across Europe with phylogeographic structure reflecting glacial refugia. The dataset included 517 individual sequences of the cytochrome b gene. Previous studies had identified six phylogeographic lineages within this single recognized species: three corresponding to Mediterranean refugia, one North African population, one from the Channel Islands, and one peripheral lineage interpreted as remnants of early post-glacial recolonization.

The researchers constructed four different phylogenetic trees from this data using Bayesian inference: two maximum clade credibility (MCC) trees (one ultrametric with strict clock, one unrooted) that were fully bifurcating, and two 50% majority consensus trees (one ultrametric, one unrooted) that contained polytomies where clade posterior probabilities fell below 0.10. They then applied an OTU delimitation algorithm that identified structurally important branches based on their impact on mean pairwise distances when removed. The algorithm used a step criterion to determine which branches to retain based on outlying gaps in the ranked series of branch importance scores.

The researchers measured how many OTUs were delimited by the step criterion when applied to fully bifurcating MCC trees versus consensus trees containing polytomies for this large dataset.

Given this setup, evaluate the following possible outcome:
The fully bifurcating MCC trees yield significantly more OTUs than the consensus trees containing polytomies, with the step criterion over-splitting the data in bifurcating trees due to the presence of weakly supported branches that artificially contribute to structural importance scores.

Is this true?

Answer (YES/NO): YES